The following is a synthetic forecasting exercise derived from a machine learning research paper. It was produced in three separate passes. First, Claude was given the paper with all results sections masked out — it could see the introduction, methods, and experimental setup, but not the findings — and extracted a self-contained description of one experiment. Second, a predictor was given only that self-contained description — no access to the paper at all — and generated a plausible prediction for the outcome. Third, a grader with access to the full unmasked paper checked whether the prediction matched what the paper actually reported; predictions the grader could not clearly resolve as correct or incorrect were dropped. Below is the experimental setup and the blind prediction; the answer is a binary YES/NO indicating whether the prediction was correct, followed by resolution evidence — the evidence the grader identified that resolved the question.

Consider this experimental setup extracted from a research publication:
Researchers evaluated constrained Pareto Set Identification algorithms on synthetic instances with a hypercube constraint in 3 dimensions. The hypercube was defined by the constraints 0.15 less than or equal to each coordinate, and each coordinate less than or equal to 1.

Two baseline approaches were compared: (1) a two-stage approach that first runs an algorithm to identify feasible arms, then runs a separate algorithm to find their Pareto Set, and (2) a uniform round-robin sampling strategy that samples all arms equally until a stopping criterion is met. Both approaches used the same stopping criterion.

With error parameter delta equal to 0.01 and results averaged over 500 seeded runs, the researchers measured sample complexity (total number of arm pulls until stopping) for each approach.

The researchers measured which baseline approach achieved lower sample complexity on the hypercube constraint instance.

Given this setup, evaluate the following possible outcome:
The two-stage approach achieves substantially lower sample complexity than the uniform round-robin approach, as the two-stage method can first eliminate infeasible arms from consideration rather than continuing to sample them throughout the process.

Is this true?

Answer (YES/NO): NO